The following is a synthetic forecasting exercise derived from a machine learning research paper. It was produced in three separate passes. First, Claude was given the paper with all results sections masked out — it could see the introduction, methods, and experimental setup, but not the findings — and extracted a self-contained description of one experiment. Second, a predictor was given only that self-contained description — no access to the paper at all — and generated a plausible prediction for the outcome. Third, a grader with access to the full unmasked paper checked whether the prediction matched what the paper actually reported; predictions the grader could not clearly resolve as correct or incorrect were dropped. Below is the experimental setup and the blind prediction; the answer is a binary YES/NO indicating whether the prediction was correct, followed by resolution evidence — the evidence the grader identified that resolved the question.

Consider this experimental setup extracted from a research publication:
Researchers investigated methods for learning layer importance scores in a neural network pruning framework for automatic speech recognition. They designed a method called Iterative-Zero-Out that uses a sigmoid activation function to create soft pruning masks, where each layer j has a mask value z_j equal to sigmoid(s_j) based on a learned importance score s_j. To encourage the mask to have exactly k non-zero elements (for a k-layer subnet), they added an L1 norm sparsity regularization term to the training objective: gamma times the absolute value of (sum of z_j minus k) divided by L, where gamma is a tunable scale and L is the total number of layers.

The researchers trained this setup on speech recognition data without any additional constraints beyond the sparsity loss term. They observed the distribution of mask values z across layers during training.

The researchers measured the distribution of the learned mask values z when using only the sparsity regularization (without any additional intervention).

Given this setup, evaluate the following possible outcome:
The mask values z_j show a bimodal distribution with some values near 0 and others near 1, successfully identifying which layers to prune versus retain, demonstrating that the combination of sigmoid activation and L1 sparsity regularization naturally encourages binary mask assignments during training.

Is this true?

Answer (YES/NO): NO